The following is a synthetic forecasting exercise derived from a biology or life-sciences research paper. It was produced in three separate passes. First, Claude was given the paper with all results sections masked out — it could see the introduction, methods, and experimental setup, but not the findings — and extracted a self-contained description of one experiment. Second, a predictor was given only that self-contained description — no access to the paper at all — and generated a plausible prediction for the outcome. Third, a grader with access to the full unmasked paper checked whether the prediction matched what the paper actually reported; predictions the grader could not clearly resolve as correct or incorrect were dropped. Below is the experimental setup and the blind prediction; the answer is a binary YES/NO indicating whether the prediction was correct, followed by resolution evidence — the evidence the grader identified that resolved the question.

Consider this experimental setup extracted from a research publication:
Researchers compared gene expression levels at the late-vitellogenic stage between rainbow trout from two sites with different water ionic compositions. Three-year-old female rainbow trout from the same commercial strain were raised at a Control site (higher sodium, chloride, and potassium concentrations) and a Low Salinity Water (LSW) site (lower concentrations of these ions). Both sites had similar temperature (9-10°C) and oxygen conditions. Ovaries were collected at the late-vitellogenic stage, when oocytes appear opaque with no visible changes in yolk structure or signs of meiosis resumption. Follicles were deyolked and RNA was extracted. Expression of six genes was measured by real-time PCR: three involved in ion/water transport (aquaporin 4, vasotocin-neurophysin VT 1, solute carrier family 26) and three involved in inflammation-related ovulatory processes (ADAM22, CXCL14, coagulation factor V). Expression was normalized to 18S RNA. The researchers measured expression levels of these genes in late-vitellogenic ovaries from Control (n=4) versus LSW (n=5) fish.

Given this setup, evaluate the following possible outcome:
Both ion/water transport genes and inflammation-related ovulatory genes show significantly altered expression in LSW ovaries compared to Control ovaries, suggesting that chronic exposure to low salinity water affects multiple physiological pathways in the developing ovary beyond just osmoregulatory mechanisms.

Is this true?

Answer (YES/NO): NO